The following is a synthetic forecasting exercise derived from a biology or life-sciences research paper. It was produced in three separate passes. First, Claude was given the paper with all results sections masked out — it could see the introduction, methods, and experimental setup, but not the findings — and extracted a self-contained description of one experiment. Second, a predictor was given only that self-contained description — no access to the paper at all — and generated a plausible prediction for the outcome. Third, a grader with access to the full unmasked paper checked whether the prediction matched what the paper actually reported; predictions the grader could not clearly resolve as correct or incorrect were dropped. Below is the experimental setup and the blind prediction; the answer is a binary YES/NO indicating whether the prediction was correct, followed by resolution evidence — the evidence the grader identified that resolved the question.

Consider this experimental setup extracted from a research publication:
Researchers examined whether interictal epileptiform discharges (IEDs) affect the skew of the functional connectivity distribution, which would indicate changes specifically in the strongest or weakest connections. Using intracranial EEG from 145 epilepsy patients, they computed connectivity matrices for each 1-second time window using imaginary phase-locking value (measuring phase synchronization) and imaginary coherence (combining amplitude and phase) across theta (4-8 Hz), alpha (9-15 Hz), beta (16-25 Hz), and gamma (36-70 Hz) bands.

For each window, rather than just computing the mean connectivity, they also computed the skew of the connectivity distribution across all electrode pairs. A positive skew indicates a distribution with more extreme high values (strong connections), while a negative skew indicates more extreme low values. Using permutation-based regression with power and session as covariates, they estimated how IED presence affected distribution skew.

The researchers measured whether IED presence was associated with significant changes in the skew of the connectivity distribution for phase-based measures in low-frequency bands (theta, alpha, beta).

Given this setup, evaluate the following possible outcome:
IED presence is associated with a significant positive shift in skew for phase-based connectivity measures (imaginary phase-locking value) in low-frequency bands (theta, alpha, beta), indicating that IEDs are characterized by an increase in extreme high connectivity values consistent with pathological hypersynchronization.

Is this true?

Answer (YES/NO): NO